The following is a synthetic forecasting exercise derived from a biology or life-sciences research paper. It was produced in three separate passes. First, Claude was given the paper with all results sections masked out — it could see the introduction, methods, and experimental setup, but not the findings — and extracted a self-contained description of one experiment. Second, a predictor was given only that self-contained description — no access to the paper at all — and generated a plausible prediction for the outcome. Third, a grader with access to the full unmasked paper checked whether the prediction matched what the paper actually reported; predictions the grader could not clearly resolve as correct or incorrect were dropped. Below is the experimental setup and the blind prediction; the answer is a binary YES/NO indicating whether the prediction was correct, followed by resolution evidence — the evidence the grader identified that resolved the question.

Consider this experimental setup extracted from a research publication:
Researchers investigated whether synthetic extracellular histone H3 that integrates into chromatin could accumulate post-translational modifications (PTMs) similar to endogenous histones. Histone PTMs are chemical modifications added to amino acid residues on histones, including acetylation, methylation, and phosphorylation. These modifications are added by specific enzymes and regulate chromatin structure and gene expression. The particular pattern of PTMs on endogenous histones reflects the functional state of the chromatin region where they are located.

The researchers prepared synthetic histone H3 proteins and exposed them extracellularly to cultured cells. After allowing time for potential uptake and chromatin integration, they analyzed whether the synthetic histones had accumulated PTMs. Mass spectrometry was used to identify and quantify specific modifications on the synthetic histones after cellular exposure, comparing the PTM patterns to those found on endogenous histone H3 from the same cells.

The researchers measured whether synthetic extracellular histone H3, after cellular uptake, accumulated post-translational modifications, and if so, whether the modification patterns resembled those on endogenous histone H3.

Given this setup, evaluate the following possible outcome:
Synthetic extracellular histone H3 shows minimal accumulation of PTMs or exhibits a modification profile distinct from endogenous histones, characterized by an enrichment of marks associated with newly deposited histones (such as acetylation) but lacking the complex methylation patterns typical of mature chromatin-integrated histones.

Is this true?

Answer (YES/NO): NO